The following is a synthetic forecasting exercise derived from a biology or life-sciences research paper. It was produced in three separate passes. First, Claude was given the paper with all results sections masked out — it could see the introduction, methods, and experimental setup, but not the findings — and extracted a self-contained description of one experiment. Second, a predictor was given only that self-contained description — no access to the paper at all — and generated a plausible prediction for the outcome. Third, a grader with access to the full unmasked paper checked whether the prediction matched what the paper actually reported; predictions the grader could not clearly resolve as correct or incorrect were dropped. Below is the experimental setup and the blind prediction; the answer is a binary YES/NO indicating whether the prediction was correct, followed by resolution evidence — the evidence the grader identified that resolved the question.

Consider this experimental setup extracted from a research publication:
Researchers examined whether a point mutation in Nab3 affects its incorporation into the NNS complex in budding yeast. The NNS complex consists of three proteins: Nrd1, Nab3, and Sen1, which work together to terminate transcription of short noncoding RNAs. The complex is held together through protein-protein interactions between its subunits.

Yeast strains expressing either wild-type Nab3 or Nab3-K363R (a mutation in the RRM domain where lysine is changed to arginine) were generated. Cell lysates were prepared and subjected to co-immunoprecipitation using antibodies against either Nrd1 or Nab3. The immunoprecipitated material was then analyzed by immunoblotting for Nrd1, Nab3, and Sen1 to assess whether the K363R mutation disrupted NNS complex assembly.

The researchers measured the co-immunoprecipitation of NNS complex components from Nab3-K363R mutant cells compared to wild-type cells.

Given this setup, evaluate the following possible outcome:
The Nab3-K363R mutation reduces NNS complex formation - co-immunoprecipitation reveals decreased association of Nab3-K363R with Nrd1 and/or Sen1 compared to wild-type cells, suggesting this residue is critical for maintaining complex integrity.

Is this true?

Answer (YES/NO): NO